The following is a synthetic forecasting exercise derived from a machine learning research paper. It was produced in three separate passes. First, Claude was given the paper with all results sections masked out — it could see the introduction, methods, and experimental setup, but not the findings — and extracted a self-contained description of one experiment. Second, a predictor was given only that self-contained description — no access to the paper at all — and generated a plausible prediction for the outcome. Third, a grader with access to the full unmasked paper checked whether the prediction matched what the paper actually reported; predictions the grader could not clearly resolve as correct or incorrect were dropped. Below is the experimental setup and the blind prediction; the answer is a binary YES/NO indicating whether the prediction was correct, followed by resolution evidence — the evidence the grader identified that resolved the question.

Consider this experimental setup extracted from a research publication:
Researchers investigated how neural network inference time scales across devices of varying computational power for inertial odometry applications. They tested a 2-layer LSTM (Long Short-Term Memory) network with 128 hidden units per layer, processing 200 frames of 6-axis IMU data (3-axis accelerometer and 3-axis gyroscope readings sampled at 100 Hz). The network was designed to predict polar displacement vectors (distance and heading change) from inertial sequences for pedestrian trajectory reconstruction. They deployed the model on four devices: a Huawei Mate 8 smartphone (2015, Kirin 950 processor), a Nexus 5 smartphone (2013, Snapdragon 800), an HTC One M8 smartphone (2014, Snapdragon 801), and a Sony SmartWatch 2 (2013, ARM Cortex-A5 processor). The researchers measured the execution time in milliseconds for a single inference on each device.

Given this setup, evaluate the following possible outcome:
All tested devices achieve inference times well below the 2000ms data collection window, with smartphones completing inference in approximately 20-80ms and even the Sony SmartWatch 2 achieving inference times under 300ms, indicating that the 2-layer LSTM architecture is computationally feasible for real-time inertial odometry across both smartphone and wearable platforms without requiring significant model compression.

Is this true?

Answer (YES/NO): NO